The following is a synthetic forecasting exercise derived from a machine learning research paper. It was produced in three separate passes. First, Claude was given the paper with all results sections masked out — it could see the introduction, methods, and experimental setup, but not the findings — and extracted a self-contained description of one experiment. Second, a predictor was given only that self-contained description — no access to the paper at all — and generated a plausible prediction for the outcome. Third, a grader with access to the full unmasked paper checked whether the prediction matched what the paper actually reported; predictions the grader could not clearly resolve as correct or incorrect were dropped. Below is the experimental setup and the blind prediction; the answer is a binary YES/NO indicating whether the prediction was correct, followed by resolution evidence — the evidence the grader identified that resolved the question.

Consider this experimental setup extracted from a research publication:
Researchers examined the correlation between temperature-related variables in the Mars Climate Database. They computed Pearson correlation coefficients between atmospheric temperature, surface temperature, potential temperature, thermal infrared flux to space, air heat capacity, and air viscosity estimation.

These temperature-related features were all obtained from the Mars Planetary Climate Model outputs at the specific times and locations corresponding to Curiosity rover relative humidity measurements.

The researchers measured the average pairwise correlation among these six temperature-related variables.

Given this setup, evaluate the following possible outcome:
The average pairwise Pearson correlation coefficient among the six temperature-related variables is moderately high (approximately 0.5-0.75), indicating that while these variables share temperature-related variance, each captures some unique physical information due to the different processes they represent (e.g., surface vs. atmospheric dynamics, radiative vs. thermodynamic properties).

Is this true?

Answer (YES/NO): NO